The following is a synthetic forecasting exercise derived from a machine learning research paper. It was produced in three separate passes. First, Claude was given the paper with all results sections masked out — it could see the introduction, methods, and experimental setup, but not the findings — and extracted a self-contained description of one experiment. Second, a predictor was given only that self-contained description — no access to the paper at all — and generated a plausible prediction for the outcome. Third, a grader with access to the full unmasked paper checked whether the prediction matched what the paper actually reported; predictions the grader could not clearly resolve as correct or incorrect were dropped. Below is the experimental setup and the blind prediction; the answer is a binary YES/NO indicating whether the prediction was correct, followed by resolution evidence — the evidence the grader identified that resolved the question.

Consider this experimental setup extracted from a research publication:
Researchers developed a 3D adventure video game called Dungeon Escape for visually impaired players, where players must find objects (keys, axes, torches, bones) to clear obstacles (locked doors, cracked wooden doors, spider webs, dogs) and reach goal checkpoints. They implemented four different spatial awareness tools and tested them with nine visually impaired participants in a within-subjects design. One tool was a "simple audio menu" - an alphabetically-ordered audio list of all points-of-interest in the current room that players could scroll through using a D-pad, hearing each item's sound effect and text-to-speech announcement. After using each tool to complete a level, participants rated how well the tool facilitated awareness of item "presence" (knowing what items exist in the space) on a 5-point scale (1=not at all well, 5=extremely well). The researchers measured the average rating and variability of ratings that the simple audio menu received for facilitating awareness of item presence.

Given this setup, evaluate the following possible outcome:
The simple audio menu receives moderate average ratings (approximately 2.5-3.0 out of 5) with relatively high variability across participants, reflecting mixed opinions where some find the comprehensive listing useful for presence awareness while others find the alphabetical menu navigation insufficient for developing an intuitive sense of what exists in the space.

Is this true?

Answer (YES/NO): NO